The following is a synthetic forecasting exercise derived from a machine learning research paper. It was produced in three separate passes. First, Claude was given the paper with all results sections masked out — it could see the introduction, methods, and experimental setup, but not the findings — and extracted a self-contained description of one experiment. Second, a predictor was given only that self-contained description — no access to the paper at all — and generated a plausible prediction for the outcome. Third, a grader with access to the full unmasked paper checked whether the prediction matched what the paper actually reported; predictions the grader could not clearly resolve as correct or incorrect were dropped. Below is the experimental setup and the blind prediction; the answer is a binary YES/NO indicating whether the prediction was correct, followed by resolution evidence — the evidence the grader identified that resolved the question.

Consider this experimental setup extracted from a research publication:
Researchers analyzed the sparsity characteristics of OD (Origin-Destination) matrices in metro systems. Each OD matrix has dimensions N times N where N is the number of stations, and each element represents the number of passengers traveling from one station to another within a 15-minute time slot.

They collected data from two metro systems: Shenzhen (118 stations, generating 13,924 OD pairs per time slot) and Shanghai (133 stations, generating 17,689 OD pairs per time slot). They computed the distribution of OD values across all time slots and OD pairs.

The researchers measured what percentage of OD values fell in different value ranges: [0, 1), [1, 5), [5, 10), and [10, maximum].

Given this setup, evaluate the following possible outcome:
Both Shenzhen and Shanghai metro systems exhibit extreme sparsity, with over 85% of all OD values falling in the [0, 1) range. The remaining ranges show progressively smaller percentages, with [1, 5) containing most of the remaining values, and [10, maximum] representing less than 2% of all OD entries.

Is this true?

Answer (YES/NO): NO